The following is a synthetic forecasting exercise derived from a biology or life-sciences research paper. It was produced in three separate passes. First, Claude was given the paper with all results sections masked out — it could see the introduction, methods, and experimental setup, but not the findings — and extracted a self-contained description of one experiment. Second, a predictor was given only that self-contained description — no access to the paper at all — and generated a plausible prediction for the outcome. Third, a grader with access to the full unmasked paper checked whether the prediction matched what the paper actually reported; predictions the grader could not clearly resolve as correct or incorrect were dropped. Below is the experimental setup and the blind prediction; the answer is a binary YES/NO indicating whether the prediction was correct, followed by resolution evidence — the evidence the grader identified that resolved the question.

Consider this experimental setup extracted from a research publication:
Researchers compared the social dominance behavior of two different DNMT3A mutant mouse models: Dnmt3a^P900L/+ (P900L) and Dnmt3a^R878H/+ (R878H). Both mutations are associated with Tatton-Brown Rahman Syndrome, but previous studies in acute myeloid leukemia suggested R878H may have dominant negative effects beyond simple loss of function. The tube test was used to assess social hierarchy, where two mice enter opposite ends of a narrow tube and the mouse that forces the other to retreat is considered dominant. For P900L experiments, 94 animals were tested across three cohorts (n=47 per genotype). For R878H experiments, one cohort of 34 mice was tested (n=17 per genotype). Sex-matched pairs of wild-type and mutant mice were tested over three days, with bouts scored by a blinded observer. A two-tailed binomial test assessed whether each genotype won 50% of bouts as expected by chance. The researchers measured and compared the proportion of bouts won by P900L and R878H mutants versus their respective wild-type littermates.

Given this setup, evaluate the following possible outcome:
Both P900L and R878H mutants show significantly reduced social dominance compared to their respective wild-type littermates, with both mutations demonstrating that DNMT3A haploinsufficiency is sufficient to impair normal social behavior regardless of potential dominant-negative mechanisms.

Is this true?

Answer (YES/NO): NO